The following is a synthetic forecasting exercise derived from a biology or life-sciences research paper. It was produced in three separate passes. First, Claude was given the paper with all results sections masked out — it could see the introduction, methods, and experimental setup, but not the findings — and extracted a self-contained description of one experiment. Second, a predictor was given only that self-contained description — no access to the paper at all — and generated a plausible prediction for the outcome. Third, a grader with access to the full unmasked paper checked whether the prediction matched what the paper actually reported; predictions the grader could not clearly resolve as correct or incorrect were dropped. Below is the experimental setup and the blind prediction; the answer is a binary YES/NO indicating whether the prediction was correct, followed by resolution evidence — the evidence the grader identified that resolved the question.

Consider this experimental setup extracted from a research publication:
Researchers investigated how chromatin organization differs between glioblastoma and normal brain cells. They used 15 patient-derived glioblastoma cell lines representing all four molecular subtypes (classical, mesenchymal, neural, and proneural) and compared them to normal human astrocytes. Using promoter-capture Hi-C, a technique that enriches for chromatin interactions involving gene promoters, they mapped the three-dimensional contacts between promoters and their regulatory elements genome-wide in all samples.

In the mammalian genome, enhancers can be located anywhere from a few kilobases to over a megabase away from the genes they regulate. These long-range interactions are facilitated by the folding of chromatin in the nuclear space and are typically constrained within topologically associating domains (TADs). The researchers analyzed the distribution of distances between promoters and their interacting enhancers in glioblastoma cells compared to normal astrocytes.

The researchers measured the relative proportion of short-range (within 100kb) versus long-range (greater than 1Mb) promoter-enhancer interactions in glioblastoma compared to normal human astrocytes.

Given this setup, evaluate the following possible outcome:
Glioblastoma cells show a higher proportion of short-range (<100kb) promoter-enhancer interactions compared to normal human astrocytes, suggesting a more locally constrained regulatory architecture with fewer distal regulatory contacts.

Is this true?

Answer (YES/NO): YES